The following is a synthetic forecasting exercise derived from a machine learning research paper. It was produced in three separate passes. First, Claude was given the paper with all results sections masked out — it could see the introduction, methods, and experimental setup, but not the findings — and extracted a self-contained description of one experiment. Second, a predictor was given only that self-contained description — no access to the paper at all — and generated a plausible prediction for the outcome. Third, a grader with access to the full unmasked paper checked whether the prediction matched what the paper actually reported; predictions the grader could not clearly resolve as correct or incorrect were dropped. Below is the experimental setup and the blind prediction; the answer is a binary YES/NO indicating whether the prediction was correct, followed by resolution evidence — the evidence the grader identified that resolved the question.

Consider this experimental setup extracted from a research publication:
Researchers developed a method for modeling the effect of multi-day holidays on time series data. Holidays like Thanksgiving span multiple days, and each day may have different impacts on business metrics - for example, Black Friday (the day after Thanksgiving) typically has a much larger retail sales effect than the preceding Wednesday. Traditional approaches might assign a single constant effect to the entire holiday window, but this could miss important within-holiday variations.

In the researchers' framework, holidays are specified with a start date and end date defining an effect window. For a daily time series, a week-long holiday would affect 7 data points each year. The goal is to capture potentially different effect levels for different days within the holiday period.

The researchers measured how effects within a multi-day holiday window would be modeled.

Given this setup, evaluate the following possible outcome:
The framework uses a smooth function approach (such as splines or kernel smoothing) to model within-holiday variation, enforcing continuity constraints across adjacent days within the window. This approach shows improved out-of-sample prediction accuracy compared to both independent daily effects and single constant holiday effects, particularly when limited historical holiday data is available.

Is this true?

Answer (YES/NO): NO